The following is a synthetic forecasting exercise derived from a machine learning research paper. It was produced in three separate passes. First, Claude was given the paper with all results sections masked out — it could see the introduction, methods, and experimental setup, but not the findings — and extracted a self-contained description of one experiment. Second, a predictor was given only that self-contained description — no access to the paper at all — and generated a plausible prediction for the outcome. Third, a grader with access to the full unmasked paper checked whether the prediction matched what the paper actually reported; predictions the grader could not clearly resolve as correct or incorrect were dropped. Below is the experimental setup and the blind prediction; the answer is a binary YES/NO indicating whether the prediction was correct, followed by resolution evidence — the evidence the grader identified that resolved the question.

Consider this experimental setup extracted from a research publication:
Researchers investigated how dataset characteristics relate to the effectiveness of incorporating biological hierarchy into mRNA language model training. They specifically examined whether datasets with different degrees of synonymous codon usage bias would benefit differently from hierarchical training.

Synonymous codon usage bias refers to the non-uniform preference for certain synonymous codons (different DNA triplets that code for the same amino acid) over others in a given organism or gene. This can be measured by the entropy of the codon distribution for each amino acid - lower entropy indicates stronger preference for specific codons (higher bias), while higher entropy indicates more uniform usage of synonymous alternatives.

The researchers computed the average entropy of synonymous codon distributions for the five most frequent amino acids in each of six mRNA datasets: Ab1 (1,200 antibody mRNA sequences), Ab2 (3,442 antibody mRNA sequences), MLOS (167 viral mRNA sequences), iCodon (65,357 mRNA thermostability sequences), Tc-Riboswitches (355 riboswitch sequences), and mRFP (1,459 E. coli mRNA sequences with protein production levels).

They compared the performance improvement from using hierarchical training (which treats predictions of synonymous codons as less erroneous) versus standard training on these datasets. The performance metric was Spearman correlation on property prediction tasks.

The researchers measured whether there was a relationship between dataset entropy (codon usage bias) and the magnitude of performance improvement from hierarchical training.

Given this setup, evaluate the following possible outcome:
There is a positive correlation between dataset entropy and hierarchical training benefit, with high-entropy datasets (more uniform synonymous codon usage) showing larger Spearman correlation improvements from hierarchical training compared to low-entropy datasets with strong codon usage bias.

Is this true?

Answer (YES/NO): NO